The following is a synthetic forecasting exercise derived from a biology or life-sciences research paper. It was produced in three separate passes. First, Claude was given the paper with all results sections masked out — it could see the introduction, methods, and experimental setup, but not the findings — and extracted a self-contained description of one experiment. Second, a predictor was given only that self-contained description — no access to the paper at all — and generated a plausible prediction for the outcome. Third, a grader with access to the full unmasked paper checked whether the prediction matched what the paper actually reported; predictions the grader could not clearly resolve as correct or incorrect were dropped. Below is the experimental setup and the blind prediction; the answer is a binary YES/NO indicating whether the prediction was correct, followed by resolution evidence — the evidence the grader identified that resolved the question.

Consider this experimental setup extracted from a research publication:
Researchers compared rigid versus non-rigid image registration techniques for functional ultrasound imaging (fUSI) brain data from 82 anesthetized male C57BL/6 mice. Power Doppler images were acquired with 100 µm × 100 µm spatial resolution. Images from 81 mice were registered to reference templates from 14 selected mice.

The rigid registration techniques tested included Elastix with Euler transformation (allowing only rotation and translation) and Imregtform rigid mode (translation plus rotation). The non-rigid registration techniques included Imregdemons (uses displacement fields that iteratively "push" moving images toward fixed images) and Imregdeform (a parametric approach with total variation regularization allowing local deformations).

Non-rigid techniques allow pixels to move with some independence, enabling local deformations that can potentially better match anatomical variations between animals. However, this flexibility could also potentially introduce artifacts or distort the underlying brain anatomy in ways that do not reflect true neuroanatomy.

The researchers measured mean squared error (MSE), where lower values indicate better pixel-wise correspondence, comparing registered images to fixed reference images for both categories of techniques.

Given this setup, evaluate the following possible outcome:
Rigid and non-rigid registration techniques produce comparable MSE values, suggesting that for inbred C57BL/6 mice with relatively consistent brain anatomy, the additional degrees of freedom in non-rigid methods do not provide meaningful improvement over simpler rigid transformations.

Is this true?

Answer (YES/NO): YES